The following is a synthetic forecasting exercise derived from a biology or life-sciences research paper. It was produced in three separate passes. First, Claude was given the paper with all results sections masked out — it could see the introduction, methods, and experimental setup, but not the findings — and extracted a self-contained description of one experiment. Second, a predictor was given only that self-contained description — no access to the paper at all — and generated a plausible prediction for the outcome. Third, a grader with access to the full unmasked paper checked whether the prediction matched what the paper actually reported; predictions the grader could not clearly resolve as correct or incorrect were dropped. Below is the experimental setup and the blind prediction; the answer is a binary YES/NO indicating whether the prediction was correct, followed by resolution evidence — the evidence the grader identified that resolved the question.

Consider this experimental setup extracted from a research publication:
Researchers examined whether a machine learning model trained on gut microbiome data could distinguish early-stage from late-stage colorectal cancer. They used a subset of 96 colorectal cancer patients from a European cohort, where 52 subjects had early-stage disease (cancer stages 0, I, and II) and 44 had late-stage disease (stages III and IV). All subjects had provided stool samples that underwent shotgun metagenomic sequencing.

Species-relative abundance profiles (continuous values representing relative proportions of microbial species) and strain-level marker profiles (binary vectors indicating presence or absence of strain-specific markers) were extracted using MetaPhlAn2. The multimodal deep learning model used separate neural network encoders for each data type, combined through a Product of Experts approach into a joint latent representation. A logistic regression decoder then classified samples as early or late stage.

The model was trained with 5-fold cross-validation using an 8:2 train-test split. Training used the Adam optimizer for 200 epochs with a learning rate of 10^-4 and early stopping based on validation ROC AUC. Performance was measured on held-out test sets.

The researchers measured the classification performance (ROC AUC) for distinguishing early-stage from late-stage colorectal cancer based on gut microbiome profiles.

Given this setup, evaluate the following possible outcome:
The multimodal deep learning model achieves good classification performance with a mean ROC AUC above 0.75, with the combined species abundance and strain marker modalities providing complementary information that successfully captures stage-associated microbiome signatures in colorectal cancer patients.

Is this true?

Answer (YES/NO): NO